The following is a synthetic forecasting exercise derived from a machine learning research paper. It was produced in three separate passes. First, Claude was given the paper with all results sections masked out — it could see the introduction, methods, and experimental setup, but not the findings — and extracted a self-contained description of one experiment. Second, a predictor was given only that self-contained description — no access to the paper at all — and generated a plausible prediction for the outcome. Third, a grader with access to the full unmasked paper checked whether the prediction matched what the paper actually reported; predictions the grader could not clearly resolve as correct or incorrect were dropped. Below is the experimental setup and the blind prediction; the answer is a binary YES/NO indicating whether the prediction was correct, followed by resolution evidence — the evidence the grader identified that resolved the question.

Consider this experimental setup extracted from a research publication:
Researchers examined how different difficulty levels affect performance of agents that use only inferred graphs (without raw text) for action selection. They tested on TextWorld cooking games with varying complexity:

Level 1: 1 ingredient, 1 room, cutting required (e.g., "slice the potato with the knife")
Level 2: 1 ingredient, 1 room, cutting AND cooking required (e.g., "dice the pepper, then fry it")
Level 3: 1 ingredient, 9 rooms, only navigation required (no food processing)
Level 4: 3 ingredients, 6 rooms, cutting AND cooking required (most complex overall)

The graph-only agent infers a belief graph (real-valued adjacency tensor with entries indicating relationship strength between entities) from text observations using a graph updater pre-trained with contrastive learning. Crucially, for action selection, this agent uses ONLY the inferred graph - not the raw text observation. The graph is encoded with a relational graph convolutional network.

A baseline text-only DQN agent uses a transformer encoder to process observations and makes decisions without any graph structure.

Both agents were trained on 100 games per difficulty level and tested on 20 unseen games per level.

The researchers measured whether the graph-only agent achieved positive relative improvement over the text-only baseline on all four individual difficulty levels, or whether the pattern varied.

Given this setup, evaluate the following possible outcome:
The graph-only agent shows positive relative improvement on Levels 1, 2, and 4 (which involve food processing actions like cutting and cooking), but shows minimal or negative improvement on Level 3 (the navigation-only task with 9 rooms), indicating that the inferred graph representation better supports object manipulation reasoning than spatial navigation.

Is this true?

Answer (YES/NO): NO